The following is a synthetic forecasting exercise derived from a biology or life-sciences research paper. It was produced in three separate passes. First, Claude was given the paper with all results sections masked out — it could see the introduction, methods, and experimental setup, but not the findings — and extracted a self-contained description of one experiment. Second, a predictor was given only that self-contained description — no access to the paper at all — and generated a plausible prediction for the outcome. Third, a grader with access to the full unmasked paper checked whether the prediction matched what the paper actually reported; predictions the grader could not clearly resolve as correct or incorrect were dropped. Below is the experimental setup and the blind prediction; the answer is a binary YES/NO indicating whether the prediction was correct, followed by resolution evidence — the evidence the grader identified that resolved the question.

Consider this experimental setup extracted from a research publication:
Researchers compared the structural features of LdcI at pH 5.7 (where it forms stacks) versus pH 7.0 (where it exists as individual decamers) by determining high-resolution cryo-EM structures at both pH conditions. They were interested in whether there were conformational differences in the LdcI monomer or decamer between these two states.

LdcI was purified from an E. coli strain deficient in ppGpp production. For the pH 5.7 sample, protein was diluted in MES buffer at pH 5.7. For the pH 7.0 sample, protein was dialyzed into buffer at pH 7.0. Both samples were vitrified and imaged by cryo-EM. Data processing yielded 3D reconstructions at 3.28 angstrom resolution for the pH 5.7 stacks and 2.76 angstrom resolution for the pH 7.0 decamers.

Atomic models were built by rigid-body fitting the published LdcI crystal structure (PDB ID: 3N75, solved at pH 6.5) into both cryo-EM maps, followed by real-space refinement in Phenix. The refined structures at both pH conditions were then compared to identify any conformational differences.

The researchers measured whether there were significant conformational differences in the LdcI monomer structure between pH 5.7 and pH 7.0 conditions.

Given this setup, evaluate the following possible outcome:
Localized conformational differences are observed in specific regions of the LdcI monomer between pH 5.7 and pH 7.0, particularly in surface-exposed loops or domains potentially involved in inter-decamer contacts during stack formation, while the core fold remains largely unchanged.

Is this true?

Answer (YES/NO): YES